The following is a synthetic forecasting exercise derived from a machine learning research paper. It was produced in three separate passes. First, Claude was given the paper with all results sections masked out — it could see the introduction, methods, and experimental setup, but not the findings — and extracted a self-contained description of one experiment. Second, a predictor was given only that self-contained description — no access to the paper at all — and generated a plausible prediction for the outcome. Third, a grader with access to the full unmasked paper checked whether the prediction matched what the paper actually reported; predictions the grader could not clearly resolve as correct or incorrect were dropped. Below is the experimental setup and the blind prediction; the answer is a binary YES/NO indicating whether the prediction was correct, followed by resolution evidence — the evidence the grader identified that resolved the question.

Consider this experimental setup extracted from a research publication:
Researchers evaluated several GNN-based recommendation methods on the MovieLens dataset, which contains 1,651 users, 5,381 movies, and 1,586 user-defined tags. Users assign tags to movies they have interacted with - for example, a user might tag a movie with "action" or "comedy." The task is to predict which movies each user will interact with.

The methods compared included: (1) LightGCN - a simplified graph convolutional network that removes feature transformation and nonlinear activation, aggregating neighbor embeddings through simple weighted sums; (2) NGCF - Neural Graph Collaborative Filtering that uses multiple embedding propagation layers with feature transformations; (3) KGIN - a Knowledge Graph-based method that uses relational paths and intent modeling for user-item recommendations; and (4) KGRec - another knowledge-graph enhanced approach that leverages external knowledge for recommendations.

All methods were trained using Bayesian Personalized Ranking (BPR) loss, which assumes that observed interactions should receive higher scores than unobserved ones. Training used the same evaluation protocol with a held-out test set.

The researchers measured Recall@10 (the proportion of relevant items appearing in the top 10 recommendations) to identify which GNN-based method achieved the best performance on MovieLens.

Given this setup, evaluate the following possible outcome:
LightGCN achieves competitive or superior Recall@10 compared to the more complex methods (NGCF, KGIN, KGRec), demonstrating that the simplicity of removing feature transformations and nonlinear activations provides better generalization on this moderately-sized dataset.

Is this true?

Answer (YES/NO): NO